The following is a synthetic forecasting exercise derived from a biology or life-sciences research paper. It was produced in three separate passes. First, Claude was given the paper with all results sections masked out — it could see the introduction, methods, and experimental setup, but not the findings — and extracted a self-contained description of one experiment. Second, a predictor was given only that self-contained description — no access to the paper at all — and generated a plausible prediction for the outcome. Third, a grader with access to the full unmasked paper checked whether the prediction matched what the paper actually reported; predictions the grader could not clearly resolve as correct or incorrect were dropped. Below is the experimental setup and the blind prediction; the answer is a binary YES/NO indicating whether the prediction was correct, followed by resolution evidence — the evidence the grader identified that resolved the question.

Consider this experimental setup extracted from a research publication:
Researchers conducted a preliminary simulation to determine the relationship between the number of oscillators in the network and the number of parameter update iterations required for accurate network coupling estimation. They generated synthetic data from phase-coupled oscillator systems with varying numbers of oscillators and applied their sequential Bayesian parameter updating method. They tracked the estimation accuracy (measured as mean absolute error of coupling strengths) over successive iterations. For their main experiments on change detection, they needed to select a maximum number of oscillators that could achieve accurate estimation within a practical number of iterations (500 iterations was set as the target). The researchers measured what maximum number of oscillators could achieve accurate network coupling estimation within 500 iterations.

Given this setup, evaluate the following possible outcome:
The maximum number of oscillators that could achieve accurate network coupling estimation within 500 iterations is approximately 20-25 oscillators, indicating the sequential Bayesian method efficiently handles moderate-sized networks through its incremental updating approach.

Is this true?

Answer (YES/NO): NO